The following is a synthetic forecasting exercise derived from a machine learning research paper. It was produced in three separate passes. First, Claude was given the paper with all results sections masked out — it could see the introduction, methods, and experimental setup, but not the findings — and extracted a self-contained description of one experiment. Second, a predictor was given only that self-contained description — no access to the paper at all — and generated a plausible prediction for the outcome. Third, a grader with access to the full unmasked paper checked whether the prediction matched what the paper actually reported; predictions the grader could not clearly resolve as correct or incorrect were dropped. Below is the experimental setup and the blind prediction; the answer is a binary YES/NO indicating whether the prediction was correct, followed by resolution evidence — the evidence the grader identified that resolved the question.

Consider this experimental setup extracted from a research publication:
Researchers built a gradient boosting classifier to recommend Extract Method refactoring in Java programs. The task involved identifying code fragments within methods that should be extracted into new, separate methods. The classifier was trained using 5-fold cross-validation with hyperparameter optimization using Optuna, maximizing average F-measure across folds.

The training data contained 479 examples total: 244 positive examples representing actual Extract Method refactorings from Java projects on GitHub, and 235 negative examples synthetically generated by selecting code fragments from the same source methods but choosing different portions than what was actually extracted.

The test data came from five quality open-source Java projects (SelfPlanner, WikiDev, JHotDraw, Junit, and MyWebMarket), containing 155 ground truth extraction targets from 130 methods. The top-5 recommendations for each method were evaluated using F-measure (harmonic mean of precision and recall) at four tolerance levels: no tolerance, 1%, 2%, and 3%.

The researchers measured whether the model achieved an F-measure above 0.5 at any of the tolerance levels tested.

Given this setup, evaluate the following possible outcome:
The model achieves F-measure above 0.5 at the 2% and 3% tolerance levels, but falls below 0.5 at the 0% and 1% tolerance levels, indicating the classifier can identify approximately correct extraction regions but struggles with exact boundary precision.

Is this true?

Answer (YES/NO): NO